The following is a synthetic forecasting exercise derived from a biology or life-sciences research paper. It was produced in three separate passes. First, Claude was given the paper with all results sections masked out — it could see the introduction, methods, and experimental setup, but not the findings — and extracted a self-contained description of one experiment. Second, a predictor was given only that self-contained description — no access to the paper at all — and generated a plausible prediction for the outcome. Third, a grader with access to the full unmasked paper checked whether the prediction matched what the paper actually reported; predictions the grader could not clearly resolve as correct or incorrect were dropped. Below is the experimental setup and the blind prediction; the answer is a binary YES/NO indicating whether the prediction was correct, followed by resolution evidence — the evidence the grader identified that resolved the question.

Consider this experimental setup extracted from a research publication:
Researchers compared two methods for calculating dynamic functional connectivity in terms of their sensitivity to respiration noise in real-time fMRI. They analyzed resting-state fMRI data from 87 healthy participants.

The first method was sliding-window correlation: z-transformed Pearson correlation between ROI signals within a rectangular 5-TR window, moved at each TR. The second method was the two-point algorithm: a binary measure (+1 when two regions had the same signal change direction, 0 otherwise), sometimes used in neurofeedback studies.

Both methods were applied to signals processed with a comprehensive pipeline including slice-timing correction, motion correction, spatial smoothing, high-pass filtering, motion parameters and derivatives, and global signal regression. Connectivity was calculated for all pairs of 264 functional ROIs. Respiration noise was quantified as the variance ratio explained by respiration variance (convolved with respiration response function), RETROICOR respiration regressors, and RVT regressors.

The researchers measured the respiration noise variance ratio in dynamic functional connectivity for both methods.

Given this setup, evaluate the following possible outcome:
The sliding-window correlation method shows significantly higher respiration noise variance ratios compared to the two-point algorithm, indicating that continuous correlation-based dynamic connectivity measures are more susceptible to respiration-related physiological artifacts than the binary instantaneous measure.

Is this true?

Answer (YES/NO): NO